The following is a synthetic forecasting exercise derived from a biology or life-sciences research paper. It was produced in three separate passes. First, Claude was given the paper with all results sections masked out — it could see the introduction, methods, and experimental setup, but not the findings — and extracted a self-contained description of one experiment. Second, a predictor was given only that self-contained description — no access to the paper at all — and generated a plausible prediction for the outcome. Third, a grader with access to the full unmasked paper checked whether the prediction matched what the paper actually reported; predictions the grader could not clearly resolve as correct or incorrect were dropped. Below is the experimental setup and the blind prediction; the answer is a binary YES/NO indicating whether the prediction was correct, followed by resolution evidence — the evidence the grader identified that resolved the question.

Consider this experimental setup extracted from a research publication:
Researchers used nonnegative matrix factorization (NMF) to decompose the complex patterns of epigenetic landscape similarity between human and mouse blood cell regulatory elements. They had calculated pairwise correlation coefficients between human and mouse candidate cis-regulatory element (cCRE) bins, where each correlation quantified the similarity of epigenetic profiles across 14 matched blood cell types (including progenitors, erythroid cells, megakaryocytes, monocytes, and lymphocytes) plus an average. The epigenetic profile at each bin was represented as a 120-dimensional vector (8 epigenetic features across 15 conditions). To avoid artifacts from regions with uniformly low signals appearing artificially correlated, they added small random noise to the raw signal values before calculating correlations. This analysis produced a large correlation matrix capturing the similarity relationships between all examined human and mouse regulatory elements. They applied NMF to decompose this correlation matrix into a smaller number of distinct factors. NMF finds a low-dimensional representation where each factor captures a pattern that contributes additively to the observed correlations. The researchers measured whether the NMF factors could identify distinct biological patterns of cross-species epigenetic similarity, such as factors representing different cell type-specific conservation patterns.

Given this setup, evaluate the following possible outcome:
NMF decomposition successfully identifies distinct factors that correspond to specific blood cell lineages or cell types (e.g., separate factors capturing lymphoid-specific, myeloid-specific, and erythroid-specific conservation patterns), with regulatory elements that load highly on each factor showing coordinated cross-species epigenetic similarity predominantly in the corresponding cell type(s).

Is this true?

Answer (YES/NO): NO